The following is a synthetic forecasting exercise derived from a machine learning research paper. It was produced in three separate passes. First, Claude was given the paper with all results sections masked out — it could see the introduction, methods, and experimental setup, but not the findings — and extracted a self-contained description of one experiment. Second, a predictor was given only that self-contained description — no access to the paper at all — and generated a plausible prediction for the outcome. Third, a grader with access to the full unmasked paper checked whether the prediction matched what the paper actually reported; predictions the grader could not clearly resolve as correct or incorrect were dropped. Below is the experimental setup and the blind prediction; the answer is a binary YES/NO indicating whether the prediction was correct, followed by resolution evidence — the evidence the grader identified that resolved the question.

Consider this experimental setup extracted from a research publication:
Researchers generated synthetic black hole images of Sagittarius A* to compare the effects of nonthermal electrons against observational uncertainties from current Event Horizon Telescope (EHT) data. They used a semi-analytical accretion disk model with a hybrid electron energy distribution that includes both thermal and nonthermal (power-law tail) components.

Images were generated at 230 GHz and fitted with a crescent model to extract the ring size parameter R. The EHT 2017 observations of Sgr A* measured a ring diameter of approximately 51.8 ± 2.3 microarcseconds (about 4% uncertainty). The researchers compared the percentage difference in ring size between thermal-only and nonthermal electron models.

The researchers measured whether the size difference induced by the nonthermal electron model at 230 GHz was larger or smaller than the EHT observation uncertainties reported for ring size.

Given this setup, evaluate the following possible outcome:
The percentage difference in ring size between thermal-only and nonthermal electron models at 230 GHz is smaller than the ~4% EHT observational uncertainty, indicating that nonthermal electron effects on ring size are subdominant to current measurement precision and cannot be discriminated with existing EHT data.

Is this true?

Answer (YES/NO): YES